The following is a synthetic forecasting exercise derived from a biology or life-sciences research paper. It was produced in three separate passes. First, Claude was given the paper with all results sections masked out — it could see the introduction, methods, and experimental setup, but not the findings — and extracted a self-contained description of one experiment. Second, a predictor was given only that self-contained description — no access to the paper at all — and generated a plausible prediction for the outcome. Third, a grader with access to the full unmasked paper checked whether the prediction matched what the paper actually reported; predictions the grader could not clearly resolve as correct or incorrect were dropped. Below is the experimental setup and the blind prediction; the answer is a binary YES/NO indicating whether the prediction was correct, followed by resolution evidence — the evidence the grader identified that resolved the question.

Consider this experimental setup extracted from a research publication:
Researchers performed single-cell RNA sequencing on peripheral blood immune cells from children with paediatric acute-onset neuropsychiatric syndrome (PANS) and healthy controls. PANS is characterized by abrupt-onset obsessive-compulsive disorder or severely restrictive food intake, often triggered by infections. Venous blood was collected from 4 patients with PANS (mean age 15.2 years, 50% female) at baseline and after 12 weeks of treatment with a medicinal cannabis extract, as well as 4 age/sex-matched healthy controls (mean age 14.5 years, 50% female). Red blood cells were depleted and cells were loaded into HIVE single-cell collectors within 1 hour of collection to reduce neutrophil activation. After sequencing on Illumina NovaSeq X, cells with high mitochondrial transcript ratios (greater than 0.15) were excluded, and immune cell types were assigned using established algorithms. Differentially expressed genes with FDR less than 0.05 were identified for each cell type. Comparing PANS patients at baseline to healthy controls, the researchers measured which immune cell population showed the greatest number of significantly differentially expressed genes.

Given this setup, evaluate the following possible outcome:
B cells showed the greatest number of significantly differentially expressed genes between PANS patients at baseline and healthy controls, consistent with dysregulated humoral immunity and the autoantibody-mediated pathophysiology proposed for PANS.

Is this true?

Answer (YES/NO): NO